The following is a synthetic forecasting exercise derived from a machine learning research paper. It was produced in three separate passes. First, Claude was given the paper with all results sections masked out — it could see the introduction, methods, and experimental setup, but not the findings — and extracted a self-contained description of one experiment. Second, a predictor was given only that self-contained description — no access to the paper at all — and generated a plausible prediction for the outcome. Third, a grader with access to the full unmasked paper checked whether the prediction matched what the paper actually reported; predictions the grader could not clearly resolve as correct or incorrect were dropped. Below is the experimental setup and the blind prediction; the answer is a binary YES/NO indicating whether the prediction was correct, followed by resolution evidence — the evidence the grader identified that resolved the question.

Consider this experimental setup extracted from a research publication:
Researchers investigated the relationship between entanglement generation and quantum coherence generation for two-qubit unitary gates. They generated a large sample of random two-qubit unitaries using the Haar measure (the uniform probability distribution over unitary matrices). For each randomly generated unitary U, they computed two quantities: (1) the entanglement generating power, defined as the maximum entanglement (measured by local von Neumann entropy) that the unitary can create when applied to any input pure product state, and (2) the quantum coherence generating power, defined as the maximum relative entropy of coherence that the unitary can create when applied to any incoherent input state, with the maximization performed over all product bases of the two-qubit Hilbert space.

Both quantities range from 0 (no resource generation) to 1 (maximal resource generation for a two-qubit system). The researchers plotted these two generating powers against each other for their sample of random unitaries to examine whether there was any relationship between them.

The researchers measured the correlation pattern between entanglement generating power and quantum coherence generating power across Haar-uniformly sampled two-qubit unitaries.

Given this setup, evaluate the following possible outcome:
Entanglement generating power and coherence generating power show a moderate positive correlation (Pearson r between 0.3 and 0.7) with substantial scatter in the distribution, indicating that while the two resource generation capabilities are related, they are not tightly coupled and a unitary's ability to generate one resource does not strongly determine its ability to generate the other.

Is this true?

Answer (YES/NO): NO